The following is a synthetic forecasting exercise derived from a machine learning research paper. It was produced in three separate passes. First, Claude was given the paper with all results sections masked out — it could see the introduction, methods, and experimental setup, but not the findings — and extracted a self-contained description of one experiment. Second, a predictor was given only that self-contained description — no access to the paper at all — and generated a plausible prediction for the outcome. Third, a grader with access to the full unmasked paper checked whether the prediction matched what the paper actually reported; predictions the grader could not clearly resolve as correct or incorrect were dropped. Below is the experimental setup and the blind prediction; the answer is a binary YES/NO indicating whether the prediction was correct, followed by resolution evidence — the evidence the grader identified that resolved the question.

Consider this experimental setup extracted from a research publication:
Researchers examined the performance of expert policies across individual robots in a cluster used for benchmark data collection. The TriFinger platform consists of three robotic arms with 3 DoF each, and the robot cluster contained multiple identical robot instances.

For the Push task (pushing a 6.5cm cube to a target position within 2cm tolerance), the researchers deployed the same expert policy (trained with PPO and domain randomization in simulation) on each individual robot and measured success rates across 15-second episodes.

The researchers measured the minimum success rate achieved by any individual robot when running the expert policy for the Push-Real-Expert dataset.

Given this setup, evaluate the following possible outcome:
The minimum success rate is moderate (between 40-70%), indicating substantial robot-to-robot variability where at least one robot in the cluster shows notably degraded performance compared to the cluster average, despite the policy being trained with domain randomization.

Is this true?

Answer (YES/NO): NO